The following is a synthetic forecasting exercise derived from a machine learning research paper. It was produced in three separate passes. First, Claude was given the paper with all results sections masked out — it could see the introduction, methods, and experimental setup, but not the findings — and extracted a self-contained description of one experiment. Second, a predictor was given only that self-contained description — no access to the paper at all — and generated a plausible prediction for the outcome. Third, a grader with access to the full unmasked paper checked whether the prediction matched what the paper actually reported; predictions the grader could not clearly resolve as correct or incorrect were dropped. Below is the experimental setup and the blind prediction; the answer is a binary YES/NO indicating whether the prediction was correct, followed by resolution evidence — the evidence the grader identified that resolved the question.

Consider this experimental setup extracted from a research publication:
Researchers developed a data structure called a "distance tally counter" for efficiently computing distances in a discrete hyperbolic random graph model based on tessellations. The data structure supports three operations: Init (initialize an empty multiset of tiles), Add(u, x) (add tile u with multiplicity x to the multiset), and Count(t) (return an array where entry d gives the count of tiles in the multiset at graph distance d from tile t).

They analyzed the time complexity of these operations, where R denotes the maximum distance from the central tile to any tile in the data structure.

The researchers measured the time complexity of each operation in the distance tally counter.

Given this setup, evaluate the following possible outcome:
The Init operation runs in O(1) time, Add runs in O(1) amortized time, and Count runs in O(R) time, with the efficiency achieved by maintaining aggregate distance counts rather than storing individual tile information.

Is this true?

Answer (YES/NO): NO